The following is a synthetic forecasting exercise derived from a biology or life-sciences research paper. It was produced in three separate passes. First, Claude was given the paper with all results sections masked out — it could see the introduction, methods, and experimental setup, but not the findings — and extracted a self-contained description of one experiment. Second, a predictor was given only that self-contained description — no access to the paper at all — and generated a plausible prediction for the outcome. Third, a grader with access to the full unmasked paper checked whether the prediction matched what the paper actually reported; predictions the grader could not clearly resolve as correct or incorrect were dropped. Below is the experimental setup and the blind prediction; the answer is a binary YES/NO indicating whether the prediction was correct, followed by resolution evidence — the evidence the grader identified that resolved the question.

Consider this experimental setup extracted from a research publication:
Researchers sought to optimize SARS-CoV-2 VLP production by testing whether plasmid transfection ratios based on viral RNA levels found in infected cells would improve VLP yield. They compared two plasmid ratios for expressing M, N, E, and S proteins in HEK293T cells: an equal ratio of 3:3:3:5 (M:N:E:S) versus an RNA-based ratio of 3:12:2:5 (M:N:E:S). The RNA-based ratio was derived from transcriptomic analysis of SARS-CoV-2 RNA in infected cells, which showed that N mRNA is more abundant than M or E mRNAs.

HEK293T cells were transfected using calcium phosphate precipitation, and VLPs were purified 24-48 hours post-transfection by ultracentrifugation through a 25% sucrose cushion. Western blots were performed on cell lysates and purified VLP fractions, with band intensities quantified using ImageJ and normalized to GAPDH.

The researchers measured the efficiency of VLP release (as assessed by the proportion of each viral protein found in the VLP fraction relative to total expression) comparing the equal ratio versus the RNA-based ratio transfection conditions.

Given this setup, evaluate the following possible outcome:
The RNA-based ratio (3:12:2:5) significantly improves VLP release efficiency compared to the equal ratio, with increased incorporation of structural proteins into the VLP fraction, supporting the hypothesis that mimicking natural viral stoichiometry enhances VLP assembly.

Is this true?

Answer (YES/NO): YES